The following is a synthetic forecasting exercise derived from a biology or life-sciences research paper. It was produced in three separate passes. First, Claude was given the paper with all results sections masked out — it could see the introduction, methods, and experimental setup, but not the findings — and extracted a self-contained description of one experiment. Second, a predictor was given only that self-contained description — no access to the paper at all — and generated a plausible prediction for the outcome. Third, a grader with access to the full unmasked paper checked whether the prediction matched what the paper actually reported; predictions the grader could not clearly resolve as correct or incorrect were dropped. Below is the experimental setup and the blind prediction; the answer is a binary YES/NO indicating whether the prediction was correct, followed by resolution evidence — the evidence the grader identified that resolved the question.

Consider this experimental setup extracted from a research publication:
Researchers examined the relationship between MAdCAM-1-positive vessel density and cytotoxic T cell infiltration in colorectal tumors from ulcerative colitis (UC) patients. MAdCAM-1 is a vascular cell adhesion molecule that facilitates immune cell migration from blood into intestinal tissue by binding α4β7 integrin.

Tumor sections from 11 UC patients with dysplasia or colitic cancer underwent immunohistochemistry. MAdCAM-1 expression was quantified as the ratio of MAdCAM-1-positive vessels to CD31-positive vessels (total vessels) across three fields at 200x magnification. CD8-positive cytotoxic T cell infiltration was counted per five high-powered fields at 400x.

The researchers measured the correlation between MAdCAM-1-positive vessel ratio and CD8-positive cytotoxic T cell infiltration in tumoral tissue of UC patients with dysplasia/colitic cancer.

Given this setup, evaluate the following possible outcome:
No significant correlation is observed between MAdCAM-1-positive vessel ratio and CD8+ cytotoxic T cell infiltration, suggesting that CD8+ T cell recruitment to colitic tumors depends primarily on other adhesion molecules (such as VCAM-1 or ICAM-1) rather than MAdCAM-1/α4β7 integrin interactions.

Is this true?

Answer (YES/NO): NO